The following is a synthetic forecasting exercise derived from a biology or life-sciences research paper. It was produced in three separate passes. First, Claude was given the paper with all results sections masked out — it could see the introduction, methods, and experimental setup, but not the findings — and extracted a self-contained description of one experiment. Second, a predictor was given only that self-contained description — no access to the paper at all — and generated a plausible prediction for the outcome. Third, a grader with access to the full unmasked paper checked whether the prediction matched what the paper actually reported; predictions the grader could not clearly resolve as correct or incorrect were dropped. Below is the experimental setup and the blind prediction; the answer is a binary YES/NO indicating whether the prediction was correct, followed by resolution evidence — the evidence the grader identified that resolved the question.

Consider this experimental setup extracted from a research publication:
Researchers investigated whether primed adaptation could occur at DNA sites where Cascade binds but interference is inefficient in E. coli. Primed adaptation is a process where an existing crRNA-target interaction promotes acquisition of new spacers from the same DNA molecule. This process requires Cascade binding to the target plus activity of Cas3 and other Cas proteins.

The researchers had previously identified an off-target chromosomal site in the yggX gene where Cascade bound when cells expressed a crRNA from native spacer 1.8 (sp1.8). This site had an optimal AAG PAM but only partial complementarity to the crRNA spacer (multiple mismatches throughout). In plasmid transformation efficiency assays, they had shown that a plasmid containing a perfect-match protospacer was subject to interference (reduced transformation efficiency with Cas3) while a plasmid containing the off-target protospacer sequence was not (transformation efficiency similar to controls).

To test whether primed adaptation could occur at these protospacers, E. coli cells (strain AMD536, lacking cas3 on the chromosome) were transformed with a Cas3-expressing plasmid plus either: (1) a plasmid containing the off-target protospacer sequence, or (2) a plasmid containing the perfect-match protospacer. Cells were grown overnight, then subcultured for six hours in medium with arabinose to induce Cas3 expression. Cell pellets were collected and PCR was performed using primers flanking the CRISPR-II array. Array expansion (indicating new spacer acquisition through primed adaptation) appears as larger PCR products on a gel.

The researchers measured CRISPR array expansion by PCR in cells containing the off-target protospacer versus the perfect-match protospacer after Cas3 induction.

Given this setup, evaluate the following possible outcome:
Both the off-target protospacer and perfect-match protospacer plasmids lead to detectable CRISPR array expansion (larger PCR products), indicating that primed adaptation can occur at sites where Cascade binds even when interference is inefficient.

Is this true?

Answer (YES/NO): NO